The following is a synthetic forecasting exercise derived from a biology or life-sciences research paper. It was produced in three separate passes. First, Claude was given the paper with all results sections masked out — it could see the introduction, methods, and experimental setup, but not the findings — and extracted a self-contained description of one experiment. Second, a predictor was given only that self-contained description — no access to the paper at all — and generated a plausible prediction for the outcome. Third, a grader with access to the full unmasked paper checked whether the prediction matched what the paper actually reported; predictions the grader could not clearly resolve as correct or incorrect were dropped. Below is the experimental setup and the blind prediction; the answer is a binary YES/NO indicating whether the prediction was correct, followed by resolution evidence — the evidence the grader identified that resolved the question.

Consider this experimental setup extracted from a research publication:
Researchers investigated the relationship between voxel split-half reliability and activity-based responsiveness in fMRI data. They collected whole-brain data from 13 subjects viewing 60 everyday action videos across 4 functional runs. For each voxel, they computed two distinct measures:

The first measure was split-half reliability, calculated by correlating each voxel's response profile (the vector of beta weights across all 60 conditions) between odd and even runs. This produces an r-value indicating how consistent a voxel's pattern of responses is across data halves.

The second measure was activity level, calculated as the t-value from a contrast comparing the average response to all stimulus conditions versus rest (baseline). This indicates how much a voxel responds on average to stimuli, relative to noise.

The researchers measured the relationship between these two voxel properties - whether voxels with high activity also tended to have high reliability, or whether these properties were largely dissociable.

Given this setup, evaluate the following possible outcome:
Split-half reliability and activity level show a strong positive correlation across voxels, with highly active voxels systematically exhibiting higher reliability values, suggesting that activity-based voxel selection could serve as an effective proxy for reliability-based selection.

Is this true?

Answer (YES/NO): NO